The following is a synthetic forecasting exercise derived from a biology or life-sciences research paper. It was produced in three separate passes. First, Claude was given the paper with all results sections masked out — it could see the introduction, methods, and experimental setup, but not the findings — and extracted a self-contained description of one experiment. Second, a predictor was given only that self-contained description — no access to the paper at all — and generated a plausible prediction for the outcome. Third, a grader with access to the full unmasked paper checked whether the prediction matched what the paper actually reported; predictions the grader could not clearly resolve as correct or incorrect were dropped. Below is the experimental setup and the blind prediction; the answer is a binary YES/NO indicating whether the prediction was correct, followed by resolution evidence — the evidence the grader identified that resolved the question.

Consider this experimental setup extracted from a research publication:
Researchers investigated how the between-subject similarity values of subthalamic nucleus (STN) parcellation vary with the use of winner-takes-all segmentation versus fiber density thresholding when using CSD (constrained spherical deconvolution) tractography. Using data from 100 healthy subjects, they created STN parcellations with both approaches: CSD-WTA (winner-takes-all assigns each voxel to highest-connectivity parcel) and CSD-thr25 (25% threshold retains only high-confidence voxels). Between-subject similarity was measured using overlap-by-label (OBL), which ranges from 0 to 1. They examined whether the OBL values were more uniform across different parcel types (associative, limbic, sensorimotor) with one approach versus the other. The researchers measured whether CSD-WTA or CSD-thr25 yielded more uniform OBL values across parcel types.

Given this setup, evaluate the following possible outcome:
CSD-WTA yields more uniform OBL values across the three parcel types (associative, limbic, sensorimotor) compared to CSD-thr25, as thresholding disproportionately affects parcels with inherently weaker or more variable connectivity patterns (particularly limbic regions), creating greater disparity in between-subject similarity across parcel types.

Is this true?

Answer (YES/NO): YES